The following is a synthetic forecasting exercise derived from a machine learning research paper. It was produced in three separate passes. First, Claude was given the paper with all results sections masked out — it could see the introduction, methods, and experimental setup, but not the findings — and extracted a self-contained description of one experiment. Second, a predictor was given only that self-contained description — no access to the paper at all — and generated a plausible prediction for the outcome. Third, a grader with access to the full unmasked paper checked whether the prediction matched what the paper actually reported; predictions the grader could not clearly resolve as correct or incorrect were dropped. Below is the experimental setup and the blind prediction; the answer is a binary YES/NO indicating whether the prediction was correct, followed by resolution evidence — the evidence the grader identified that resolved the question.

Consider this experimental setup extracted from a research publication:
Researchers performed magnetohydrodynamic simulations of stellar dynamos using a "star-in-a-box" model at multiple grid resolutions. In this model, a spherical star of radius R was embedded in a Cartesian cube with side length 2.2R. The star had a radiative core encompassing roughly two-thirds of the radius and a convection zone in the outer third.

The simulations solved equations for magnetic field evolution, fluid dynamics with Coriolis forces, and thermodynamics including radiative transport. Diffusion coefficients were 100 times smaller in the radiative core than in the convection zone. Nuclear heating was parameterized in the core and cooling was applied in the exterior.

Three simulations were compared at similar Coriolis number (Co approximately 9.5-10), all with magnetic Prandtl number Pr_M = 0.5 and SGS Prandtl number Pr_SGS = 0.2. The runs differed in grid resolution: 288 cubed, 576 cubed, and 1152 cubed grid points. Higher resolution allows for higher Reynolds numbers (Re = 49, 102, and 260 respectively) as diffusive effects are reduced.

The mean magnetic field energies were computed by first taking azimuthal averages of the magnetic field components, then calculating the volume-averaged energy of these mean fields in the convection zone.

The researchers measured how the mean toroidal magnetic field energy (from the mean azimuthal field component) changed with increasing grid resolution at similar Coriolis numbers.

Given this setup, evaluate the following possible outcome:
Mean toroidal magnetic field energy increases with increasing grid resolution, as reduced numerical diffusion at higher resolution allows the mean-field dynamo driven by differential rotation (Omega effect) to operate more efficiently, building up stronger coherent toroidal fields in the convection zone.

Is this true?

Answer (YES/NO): NO